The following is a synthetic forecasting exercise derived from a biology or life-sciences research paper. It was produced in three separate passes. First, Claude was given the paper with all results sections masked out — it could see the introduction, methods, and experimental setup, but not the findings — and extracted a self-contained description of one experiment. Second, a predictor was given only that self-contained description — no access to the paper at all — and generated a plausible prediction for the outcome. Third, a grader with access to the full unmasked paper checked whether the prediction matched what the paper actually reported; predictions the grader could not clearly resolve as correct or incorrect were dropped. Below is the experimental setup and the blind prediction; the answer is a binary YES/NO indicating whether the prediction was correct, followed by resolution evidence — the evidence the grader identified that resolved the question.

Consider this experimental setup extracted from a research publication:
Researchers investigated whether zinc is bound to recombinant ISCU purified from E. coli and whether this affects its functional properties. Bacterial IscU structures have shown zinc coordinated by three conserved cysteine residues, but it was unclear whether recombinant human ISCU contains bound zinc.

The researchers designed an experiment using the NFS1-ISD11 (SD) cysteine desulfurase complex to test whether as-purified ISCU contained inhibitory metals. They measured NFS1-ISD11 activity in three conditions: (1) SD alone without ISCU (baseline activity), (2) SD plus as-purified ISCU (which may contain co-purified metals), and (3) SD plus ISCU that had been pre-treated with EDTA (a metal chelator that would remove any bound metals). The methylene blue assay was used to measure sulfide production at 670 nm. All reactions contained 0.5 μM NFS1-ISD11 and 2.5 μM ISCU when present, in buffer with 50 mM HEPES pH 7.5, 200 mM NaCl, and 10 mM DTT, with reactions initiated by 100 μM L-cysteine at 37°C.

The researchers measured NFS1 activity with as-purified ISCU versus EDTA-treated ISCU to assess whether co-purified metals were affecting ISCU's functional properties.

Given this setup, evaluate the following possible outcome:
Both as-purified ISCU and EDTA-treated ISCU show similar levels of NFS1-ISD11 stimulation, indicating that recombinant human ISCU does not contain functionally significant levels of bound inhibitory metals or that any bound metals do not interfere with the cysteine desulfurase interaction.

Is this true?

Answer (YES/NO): NO